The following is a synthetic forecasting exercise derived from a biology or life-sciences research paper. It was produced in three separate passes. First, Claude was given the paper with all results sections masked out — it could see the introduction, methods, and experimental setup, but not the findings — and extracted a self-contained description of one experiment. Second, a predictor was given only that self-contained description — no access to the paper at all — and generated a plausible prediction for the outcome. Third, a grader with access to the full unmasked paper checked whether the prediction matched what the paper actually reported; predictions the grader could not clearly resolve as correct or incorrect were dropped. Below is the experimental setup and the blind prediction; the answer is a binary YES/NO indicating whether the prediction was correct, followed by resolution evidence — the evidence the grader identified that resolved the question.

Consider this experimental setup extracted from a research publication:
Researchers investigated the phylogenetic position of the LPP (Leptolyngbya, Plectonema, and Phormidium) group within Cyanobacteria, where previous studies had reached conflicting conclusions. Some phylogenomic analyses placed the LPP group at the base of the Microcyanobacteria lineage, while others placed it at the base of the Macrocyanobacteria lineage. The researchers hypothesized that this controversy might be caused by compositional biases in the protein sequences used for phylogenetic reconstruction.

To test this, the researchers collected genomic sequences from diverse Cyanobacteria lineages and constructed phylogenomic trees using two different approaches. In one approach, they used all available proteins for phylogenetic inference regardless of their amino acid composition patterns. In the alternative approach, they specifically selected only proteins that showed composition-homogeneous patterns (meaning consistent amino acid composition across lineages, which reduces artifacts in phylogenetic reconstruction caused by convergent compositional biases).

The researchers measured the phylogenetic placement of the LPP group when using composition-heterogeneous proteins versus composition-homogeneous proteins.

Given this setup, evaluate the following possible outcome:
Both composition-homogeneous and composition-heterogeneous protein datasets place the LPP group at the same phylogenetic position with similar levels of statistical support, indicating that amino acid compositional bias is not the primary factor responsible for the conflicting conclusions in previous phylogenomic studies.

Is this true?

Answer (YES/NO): NO